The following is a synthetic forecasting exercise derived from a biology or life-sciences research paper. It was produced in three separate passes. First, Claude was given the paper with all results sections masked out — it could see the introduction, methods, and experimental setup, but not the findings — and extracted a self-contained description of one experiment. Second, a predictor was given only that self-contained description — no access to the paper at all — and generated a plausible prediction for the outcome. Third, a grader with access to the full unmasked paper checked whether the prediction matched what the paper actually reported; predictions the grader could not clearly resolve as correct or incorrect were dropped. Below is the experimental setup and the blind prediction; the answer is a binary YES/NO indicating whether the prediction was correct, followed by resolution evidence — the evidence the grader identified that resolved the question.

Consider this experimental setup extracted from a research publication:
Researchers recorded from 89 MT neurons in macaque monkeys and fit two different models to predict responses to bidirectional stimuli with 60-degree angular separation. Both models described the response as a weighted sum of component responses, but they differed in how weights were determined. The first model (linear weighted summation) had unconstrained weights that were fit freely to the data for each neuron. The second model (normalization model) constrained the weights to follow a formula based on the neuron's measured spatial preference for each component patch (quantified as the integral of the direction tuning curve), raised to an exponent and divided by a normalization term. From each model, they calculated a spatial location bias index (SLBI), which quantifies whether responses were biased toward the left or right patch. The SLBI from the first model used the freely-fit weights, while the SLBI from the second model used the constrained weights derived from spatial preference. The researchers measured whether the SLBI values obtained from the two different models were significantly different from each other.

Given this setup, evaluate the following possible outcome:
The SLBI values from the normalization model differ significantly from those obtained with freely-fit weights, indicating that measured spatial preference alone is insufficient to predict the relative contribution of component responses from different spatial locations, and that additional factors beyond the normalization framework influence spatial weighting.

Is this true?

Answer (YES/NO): NO